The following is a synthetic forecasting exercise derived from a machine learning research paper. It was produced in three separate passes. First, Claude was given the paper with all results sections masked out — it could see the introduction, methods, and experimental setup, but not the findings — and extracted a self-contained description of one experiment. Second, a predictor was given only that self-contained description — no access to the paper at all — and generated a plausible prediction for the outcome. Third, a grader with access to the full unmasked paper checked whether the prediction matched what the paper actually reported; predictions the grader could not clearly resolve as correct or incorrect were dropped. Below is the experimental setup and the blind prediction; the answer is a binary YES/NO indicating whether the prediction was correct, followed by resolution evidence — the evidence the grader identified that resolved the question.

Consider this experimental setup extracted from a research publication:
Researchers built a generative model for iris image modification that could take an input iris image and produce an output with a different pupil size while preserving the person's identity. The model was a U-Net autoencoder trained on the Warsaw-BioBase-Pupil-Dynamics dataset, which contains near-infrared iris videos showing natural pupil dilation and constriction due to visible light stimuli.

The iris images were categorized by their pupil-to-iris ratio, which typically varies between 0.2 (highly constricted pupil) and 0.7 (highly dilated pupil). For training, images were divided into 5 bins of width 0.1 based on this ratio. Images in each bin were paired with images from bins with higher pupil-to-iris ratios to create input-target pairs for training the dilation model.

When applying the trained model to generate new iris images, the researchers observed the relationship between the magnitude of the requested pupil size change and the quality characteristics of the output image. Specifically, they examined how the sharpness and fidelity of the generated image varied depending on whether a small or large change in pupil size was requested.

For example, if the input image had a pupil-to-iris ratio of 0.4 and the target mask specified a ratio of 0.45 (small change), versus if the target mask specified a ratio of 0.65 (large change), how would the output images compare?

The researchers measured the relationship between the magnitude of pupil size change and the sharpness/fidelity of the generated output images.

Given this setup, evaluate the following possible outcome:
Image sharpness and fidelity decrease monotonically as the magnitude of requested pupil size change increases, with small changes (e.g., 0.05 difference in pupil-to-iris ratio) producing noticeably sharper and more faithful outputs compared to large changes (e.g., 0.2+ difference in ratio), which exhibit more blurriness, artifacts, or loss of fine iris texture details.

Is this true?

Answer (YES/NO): YES